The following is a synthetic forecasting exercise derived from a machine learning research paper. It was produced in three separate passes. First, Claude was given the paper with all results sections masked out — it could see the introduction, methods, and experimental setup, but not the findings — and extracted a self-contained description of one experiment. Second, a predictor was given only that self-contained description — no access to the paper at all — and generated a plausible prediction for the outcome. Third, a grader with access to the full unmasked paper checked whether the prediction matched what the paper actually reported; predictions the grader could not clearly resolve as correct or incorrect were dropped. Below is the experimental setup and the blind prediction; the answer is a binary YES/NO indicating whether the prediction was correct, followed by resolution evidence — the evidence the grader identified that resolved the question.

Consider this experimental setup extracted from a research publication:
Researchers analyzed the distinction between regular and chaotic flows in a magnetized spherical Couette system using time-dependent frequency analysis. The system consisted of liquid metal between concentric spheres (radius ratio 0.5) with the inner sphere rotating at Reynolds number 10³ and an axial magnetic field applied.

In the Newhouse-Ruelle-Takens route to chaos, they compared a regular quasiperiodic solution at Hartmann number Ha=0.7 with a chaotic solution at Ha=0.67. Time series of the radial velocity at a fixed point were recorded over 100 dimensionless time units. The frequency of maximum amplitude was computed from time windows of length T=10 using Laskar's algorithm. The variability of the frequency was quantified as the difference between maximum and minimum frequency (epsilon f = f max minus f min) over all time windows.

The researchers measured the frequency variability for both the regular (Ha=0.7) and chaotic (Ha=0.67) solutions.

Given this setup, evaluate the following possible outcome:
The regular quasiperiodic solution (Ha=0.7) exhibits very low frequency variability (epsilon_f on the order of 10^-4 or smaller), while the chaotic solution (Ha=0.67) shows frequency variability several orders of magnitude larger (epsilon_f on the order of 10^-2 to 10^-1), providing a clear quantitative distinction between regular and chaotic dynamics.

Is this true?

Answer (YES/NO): NO